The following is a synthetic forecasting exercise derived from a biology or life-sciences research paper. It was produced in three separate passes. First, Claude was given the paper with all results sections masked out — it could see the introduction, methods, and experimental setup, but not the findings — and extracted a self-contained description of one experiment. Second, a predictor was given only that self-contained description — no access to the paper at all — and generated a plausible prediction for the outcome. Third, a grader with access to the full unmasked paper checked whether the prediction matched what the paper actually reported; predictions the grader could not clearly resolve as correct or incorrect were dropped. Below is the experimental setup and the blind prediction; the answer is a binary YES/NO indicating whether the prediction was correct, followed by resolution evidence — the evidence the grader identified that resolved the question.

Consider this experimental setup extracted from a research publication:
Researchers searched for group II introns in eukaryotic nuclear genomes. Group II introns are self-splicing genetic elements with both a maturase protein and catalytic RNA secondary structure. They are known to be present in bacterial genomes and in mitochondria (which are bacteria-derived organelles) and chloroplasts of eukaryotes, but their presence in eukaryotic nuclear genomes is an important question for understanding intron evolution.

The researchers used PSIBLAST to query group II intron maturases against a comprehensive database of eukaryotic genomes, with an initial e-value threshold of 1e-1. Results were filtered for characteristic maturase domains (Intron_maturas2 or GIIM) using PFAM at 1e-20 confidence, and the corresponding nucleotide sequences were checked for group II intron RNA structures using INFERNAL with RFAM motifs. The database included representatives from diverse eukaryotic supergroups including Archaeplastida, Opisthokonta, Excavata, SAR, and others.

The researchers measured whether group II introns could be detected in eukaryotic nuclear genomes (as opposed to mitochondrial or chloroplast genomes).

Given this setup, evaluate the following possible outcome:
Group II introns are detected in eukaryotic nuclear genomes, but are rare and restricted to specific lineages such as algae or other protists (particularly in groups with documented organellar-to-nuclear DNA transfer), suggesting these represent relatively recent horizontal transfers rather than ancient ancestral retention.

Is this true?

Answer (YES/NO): NO